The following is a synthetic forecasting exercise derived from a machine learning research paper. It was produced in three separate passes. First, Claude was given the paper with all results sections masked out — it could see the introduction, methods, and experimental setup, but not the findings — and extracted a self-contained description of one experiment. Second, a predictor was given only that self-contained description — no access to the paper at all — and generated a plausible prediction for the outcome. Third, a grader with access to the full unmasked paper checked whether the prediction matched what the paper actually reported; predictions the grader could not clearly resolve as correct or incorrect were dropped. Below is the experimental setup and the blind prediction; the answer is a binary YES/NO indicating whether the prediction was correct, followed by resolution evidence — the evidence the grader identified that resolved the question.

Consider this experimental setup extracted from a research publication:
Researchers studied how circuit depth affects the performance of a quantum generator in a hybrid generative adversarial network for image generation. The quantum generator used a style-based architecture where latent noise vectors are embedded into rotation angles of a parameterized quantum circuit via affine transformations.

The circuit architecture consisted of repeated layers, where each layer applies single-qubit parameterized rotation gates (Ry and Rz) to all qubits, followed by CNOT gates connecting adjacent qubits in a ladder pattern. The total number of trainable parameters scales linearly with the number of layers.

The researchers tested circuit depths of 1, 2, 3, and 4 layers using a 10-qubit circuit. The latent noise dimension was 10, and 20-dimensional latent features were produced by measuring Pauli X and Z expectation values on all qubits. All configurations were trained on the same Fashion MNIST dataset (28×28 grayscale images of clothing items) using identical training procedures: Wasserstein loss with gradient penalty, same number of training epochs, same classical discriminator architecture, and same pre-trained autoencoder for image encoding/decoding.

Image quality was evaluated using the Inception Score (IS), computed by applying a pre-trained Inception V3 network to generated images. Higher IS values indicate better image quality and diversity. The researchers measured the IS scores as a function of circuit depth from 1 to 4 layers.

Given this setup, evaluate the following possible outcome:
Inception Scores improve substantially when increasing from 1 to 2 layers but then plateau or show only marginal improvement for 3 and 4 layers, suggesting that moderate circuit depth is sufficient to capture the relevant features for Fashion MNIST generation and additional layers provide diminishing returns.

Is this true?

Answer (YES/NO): NO